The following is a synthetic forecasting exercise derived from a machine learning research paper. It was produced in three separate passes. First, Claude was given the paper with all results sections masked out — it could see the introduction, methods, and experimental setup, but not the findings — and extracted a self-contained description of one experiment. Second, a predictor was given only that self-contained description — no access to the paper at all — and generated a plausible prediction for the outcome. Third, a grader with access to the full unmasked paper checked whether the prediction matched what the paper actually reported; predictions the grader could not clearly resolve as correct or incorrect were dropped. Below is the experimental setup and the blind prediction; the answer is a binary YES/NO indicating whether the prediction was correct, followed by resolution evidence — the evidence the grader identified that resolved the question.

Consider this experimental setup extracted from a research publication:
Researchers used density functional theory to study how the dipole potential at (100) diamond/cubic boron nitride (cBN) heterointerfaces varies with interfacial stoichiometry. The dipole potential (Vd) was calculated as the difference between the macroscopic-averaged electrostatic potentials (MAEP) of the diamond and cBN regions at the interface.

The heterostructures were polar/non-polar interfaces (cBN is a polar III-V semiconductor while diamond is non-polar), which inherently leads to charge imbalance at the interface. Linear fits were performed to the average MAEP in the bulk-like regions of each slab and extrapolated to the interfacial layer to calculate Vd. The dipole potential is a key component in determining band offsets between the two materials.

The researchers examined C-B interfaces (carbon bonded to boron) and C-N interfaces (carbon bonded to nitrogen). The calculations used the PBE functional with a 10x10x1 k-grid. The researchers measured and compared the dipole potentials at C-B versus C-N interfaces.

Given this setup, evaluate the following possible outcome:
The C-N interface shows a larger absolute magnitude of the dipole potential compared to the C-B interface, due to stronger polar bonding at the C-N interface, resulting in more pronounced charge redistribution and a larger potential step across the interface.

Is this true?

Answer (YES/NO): NO